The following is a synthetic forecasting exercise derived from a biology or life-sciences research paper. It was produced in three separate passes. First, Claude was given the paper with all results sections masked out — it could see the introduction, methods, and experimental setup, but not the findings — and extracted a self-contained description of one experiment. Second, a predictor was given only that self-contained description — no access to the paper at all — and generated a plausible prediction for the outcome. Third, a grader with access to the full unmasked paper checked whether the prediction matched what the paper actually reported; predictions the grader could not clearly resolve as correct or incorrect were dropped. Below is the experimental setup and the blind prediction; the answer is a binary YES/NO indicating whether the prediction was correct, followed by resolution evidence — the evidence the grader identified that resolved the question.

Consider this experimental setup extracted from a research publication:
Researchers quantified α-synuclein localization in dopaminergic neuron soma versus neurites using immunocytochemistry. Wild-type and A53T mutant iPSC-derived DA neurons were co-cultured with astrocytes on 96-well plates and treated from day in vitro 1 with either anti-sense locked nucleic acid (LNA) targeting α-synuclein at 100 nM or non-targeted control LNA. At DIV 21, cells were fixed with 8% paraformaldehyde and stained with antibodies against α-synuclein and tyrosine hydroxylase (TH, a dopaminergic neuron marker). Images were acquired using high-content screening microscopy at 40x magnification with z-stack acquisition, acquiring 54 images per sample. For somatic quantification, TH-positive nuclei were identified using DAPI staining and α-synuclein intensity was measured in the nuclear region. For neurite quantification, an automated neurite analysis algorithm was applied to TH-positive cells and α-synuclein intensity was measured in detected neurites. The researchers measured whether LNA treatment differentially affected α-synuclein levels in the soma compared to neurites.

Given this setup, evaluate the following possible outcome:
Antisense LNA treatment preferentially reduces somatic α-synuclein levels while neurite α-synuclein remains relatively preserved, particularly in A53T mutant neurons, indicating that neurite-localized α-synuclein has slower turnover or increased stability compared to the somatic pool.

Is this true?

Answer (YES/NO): NO